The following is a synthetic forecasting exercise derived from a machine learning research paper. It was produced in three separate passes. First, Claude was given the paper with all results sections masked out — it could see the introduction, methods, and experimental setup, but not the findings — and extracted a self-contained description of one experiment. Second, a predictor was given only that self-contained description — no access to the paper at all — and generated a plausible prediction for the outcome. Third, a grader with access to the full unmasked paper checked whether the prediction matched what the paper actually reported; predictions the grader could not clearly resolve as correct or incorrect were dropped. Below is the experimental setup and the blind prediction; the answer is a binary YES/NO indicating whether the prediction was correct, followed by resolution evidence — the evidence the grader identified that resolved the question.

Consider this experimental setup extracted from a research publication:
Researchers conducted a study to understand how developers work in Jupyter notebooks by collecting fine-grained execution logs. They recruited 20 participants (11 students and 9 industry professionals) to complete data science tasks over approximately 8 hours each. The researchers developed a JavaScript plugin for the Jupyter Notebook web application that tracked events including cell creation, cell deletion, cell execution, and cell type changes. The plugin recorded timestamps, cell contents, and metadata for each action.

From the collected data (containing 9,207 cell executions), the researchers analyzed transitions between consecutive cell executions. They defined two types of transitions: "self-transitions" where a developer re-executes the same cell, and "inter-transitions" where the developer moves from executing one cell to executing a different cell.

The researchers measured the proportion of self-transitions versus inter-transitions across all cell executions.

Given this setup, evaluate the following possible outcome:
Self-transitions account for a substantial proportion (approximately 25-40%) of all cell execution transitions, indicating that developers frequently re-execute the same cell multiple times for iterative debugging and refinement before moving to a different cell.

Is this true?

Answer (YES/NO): YES